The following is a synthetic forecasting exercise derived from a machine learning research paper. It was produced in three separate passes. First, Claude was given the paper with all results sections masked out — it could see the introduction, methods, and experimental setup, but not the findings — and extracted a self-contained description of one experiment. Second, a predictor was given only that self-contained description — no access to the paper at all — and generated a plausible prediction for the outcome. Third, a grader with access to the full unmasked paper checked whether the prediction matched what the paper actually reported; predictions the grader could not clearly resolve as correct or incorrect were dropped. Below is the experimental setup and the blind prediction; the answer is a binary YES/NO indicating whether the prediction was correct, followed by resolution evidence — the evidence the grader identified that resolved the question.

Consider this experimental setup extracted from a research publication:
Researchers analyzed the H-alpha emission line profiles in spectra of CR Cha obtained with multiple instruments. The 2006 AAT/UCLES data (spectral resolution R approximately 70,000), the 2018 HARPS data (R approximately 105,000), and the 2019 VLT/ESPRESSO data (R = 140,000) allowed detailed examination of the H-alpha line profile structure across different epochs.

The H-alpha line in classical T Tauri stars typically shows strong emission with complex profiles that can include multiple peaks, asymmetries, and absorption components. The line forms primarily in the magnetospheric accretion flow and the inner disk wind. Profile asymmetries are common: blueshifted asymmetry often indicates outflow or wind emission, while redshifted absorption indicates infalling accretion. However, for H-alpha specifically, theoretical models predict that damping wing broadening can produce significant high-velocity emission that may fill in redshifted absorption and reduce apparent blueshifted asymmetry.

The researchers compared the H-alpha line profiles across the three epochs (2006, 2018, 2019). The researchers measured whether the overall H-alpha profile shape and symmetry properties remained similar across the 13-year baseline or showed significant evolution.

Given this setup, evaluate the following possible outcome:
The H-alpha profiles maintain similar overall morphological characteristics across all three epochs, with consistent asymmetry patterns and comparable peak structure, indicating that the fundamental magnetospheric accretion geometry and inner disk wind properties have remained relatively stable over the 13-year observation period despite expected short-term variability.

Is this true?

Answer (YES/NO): NO